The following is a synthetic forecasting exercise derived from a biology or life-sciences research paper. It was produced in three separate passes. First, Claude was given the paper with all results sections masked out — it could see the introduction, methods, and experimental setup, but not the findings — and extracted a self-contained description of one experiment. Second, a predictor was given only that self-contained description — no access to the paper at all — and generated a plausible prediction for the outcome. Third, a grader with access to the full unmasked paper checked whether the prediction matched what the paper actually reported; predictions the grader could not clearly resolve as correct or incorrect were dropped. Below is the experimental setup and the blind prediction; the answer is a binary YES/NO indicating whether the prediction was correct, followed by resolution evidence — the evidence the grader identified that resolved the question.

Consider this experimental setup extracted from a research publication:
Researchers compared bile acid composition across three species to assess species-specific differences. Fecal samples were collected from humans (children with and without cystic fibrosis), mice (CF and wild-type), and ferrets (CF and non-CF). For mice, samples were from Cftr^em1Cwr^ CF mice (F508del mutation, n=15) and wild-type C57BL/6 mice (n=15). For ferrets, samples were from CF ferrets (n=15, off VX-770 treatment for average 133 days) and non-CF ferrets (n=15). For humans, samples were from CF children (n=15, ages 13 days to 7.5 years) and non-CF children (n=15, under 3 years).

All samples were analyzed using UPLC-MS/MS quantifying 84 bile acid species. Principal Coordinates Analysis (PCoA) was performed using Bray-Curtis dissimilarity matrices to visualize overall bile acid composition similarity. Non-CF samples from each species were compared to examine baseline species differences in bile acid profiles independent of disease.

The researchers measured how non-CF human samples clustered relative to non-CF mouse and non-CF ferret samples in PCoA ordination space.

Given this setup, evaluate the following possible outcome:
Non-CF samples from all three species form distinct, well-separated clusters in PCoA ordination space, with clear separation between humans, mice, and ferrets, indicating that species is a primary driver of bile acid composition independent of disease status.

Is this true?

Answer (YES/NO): NO